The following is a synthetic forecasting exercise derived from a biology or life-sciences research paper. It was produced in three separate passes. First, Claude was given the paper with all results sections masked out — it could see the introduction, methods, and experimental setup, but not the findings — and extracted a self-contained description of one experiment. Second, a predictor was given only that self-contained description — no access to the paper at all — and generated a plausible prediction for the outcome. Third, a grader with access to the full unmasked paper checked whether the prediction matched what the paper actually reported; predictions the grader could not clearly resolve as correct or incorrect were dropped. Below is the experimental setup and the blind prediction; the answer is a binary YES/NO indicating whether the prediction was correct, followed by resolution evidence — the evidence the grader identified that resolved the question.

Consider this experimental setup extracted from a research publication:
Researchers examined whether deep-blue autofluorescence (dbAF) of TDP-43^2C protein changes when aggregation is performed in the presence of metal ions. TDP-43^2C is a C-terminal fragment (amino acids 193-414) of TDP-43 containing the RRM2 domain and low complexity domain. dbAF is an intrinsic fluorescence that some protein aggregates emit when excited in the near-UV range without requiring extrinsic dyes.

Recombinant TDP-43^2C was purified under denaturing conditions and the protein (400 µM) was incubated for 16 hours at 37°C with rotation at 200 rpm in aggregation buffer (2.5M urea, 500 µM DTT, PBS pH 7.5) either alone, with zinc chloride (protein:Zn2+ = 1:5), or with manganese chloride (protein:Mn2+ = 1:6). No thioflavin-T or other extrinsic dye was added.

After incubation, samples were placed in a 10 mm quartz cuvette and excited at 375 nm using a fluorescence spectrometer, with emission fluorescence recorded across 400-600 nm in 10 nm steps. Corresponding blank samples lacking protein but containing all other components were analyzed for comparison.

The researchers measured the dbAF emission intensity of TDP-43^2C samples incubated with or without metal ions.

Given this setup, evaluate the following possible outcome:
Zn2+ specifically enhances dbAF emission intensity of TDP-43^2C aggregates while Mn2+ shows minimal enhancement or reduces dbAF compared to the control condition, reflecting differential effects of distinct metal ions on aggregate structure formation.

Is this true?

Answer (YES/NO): NO